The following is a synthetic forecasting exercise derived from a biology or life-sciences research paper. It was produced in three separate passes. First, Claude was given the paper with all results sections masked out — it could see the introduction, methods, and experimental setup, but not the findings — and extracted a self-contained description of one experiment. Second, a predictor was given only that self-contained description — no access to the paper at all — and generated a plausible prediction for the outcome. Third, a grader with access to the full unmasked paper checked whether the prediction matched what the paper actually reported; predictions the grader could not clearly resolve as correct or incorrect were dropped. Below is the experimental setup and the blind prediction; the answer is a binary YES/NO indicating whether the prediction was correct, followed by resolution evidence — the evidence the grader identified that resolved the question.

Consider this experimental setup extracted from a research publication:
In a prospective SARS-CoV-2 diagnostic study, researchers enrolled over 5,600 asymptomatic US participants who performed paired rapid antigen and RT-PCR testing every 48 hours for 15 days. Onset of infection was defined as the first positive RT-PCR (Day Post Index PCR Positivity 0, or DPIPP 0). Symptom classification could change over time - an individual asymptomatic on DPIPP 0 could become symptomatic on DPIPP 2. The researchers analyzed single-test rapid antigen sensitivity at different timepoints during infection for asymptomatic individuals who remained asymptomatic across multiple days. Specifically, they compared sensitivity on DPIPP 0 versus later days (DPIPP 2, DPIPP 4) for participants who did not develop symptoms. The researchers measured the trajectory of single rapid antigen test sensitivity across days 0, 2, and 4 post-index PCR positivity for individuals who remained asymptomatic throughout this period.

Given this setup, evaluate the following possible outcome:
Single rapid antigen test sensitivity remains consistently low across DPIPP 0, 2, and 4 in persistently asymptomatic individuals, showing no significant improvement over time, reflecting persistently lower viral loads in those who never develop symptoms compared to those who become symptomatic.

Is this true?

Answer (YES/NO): NO